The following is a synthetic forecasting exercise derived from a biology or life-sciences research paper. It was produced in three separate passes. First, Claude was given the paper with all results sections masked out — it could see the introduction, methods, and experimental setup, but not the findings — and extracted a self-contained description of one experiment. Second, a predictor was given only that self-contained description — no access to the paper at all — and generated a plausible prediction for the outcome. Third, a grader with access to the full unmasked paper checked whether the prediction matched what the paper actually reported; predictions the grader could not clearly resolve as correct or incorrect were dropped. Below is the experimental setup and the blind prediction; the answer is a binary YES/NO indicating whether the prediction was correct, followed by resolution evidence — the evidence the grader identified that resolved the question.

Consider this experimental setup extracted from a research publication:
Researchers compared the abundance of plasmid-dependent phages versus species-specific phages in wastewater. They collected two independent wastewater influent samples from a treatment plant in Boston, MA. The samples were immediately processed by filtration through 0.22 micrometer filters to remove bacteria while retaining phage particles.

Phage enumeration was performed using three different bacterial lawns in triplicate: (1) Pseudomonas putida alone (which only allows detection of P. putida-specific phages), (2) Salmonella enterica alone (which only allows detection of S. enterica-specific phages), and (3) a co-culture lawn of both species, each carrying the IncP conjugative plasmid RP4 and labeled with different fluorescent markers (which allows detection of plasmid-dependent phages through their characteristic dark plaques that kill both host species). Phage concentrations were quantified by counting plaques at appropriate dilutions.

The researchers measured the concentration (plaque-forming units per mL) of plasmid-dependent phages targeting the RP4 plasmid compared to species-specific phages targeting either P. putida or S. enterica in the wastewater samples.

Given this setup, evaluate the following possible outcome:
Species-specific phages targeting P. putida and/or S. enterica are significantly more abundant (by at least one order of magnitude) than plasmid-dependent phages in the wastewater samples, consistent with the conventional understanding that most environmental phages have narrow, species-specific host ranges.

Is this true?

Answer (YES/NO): NO